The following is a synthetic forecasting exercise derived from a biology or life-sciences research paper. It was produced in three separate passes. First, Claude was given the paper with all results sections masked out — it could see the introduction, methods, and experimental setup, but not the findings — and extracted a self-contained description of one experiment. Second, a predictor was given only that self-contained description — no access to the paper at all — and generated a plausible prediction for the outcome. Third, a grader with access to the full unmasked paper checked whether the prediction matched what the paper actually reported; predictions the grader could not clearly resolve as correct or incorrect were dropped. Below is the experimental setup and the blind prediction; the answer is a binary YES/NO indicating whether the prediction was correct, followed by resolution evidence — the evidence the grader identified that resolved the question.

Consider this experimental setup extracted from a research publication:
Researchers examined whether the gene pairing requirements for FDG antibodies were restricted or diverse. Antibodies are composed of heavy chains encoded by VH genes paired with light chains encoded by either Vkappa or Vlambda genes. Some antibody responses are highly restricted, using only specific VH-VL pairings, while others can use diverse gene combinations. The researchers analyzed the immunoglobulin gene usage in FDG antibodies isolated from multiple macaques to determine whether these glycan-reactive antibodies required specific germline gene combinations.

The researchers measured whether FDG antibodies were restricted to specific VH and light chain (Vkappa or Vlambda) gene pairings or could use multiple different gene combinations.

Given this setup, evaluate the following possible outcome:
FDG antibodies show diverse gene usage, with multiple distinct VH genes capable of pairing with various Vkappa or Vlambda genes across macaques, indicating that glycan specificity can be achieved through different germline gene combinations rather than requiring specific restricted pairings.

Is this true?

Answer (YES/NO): YES